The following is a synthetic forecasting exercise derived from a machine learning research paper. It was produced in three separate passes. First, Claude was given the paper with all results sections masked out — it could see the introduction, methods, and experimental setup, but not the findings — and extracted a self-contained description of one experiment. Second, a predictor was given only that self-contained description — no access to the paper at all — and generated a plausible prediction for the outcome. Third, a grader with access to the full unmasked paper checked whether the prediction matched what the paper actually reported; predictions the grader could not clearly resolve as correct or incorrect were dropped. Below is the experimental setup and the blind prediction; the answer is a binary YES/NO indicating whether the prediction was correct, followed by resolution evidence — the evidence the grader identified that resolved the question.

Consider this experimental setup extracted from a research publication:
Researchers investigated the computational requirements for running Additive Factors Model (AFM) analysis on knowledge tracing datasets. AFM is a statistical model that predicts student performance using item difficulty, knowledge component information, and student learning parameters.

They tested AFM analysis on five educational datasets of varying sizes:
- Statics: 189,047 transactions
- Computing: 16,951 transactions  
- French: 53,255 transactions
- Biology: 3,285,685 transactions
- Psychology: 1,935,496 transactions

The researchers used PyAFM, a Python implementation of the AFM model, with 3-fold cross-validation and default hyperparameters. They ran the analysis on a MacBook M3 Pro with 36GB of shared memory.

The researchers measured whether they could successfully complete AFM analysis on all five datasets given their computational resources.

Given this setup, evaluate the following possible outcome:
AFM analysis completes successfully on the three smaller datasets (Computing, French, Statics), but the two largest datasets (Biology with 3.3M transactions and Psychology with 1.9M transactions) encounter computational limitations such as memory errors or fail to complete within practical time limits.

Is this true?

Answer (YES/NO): YES